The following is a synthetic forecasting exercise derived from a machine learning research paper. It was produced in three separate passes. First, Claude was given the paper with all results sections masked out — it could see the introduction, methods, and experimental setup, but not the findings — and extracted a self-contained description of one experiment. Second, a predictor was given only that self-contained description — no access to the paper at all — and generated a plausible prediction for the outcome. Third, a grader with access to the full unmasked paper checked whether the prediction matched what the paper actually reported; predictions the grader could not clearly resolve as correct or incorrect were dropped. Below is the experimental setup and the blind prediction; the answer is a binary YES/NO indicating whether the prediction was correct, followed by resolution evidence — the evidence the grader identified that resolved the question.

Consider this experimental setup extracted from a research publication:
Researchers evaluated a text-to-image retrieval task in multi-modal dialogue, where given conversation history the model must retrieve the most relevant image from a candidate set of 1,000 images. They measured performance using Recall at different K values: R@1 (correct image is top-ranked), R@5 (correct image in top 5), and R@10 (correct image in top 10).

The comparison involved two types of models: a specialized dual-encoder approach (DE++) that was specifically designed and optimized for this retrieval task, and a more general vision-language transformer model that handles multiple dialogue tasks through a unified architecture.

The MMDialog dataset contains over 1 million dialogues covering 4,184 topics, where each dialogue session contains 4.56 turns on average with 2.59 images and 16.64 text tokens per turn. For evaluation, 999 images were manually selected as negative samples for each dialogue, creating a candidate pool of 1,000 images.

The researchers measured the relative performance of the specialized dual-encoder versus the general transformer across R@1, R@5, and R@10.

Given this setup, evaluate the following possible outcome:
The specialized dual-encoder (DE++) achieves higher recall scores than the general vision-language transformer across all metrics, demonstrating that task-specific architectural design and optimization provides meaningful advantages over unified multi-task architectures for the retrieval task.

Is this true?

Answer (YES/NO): NO